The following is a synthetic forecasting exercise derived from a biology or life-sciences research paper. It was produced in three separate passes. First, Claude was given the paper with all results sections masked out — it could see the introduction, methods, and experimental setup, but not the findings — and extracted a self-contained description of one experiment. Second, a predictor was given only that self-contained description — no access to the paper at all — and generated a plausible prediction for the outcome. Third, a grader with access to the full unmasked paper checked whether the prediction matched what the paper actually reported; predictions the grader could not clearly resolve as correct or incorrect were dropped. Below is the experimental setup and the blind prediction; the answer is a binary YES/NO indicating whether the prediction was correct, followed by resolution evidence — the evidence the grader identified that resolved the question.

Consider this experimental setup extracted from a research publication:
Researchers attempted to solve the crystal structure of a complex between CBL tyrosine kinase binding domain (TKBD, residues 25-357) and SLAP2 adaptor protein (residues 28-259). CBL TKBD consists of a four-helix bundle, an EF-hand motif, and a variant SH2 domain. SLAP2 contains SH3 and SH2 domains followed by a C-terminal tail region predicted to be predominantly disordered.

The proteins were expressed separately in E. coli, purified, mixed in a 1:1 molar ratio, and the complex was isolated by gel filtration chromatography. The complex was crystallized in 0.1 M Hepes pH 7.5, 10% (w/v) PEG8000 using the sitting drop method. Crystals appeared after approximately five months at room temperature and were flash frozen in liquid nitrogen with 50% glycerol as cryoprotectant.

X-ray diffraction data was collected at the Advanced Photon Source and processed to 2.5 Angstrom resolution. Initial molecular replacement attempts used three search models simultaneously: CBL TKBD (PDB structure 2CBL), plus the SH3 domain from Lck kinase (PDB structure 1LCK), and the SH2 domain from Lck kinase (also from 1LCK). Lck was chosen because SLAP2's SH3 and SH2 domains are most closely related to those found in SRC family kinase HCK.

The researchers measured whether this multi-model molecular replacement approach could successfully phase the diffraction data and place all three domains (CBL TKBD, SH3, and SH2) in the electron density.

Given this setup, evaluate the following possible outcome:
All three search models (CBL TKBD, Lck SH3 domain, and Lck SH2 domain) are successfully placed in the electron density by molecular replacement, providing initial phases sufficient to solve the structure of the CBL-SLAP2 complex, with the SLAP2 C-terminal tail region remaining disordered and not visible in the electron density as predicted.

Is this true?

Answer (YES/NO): NO